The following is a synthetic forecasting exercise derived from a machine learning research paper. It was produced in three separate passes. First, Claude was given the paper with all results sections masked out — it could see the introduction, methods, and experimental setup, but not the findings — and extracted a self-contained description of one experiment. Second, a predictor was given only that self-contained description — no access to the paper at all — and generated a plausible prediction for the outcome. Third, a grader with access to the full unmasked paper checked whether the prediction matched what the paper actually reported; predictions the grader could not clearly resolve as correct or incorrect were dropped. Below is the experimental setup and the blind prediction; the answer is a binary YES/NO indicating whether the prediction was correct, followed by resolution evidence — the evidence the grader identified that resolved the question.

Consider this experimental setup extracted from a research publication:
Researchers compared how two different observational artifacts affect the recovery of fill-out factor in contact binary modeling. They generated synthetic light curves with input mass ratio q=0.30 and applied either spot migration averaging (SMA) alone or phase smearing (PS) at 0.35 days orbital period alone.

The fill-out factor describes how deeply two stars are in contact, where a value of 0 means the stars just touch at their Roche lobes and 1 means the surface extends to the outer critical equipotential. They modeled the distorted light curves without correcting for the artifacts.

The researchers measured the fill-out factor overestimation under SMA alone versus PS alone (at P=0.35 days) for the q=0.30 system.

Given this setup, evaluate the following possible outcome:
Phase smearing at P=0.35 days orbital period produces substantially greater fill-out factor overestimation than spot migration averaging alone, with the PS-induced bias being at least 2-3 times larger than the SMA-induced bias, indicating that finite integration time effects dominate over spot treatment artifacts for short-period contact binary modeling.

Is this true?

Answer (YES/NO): YES